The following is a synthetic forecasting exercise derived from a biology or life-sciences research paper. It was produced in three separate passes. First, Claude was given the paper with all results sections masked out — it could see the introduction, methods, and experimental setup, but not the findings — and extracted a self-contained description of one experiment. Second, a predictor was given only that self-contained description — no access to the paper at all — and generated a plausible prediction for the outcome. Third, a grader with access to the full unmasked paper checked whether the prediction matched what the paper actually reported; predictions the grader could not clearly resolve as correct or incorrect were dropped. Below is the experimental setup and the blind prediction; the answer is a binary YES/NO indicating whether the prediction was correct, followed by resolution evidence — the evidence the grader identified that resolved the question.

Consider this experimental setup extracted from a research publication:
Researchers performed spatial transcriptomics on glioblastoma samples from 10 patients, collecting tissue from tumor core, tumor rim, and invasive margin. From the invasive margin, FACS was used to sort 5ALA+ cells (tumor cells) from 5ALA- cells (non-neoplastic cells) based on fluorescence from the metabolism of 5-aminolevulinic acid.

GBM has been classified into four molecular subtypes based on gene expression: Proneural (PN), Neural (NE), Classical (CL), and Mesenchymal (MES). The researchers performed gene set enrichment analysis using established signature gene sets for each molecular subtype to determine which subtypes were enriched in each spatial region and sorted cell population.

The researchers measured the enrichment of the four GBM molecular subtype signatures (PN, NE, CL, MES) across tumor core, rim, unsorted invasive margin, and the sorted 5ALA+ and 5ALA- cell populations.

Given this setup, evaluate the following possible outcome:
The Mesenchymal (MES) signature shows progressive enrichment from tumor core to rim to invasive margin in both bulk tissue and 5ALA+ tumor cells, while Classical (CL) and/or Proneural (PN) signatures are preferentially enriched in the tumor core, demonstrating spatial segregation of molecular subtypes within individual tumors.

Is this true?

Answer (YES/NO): NO